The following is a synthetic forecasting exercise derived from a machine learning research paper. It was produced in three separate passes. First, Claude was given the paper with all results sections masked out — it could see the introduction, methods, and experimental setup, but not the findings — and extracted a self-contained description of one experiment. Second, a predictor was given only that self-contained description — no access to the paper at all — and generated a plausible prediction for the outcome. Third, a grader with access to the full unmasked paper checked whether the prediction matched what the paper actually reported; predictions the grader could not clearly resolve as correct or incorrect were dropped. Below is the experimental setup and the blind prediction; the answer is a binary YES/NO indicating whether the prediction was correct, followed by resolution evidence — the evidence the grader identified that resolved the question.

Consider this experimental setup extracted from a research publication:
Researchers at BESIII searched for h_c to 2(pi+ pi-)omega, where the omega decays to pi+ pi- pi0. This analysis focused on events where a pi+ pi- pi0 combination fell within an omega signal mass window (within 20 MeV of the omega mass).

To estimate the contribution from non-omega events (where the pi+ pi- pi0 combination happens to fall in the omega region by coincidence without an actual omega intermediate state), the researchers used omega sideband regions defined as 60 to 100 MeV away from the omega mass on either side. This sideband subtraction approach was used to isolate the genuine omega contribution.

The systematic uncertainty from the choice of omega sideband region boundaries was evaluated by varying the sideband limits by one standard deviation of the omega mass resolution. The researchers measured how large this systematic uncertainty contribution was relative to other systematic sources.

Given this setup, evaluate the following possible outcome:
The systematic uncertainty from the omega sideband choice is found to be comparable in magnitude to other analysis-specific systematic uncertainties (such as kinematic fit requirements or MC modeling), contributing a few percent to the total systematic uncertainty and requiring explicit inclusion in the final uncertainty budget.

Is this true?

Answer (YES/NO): NO